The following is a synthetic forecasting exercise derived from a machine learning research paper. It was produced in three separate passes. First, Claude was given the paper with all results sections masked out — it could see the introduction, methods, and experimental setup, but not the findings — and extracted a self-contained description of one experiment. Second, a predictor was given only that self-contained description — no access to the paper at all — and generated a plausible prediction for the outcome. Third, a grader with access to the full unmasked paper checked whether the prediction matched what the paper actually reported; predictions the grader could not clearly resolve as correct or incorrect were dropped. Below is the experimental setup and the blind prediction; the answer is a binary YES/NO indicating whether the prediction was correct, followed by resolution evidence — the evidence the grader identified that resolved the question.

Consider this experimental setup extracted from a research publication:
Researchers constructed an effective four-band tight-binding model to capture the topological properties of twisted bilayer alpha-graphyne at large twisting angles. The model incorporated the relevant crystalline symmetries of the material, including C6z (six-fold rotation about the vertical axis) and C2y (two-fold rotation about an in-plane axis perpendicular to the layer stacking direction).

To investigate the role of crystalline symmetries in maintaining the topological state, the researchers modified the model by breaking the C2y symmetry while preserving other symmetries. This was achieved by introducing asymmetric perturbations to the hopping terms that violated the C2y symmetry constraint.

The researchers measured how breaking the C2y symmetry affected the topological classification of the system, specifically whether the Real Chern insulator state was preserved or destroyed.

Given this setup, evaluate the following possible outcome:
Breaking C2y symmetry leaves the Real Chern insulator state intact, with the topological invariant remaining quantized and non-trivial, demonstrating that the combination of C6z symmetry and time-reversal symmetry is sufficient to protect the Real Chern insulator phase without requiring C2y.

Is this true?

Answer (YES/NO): NO